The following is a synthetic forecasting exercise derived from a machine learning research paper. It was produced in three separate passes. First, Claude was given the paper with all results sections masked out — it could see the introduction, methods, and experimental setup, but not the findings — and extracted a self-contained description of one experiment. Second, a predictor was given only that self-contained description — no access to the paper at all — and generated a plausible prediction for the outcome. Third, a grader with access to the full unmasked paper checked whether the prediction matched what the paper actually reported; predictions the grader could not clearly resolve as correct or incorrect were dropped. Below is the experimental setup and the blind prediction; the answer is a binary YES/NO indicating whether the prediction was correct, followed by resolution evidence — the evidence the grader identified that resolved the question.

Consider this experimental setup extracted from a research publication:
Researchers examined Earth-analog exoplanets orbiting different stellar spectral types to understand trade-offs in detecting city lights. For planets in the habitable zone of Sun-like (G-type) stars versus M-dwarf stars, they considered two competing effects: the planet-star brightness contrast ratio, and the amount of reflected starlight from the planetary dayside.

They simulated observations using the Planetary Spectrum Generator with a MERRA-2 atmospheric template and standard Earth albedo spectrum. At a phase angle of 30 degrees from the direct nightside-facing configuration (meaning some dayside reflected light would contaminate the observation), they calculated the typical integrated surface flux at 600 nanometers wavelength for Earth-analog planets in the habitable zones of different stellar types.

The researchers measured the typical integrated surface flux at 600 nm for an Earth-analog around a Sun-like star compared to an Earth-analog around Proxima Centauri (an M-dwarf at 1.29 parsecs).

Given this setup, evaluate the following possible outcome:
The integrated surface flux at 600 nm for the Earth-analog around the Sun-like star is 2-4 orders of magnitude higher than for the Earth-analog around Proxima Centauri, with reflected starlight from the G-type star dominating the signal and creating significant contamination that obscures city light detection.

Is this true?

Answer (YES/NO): YES